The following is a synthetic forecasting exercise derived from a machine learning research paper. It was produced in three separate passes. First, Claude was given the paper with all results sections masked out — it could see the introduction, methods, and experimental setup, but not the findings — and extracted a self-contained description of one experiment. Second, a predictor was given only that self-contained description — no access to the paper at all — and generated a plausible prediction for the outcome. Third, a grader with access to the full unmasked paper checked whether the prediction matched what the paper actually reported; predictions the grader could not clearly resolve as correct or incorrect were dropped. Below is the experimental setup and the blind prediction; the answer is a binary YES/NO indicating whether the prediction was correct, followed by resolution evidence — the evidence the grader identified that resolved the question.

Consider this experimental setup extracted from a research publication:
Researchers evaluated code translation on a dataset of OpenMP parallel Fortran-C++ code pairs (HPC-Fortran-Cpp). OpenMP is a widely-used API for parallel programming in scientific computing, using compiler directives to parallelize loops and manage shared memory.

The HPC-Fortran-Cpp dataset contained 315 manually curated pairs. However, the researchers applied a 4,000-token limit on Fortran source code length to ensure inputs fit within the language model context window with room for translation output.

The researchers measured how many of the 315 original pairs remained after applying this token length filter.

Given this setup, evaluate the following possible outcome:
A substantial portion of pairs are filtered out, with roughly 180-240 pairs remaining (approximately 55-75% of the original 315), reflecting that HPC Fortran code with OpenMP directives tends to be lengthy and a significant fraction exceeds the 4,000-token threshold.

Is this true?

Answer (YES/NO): NO